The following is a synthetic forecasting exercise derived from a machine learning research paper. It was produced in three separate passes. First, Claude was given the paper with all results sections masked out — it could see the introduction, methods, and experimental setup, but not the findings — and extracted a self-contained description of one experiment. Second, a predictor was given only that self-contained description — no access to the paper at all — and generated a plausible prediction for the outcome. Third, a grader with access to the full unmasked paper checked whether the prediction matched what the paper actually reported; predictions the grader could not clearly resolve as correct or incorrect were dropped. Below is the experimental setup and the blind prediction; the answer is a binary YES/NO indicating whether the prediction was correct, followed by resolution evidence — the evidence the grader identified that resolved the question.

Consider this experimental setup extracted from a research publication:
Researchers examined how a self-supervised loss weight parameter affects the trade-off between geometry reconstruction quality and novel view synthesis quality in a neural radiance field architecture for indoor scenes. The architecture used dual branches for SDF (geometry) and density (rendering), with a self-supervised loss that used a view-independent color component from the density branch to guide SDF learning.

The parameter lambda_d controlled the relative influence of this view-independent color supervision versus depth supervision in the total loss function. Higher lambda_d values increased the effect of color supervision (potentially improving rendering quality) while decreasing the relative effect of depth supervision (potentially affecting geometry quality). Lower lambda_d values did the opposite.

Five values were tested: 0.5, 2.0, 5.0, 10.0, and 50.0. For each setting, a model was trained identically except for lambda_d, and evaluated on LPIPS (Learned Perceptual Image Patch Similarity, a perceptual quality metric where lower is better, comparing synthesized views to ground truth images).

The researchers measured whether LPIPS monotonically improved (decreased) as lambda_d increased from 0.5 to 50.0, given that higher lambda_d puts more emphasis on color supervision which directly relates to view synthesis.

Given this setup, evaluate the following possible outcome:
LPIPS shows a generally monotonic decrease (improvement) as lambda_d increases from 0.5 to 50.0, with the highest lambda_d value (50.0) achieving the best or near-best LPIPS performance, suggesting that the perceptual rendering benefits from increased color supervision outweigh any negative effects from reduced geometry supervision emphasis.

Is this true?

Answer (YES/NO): NO